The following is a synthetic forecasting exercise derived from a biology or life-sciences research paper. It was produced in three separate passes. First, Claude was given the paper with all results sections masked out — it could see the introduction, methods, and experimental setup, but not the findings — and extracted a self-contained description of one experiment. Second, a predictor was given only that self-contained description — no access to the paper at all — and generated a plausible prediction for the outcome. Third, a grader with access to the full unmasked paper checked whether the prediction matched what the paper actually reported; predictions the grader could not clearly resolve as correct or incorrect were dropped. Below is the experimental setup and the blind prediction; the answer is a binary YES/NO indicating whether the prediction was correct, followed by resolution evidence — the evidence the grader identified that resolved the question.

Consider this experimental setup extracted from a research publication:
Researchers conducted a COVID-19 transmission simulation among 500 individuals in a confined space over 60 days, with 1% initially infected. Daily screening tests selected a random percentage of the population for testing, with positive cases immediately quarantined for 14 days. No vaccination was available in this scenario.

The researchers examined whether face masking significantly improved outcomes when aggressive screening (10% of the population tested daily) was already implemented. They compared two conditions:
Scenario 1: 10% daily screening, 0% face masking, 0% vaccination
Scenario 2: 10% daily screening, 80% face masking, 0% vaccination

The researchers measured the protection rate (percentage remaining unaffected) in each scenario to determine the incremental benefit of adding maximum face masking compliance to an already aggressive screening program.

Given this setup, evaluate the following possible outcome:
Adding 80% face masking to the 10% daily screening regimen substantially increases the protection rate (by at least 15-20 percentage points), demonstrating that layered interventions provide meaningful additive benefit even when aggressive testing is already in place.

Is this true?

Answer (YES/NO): NO